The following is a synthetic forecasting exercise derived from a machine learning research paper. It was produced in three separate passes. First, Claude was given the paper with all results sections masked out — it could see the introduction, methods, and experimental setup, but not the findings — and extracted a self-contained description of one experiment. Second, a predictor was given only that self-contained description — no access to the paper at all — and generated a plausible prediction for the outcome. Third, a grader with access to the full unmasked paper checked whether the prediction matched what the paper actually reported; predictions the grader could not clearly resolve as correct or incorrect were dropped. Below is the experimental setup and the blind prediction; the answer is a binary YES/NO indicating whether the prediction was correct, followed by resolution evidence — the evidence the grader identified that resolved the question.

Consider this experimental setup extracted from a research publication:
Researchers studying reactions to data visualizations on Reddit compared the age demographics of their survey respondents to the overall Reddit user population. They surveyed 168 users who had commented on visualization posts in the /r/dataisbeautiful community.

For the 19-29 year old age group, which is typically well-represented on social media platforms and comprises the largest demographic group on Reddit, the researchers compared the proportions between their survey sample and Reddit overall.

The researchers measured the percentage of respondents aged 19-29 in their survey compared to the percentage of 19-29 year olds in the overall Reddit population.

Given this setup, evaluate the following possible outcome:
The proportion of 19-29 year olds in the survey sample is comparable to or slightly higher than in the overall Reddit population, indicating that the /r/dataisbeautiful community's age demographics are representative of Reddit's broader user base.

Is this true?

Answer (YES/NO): NO